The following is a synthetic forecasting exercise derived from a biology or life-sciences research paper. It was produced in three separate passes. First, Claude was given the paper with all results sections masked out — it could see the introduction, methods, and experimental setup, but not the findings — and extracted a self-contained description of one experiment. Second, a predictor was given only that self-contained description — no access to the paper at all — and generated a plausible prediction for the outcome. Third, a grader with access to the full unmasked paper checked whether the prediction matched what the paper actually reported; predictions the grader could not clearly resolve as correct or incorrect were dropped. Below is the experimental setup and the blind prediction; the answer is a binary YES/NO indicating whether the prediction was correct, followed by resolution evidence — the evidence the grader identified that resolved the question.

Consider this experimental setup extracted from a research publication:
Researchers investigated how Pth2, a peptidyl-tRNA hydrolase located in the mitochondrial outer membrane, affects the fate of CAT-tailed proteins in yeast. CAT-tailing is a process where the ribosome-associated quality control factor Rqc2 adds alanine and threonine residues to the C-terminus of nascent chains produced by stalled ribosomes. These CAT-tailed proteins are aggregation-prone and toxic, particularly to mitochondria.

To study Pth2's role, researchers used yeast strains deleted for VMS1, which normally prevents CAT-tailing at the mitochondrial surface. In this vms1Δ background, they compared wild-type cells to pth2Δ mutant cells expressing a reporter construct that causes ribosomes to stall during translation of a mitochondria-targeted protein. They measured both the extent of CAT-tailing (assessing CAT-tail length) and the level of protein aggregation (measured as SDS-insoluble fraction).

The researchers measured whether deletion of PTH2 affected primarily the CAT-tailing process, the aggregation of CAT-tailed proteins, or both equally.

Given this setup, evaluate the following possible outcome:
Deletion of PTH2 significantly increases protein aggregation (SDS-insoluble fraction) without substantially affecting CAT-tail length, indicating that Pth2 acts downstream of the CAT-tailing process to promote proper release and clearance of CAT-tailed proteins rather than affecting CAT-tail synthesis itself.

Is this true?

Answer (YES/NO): NO